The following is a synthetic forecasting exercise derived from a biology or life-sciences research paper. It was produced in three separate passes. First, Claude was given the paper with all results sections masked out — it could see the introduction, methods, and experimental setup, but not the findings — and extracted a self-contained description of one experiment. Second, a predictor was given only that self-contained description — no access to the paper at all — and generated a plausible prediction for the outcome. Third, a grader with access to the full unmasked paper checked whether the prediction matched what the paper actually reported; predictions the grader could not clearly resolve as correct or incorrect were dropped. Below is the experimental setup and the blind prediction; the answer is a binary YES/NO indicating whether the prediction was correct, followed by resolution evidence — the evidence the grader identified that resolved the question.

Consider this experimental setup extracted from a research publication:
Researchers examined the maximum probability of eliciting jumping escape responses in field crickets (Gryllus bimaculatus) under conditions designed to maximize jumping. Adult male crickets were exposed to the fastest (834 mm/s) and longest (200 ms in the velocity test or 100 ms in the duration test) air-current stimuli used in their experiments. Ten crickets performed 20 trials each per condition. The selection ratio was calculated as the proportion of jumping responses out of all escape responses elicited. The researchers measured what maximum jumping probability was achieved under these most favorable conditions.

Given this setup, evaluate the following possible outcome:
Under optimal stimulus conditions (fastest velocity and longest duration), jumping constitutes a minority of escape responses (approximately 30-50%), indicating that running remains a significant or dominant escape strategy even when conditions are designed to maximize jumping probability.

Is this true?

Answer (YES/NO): NO